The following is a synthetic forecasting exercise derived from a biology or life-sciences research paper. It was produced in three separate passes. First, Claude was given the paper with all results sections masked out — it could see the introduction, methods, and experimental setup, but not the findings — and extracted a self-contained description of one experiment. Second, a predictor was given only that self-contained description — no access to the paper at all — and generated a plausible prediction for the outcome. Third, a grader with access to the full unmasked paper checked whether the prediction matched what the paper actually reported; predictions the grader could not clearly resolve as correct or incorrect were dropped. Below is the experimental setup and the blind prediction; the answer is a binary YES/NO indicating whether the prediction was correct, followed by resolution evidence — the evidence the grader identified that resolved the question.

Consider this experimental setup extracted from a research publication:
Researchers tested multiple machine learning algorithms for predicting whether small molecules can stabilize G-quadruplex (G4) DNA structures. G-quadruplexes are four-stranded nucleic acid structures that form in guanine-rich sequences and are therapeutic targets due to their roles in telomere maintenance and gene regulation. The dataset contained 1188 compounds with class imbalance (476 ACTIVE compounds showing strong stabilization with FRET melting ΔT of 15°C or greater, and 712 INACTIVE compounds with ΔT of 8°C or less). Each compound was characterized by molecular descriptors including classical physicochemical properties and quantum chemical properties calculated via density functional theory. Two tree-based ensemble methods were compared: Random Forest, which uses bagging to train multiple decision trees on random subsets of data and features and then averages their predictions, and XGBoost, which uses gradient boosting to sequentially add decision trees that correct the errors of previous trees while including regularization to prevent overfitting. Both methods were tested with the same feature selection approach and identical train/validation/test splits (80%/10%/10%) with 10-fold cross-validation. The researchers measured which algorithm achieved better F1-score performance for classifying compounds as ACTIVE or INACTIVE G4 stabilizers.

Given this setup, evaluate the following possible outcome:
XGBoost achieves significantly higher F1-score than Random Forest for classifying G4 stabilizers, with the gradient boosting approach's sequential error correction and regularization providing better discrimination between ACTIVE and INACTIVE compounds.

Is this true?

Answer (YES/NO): YES